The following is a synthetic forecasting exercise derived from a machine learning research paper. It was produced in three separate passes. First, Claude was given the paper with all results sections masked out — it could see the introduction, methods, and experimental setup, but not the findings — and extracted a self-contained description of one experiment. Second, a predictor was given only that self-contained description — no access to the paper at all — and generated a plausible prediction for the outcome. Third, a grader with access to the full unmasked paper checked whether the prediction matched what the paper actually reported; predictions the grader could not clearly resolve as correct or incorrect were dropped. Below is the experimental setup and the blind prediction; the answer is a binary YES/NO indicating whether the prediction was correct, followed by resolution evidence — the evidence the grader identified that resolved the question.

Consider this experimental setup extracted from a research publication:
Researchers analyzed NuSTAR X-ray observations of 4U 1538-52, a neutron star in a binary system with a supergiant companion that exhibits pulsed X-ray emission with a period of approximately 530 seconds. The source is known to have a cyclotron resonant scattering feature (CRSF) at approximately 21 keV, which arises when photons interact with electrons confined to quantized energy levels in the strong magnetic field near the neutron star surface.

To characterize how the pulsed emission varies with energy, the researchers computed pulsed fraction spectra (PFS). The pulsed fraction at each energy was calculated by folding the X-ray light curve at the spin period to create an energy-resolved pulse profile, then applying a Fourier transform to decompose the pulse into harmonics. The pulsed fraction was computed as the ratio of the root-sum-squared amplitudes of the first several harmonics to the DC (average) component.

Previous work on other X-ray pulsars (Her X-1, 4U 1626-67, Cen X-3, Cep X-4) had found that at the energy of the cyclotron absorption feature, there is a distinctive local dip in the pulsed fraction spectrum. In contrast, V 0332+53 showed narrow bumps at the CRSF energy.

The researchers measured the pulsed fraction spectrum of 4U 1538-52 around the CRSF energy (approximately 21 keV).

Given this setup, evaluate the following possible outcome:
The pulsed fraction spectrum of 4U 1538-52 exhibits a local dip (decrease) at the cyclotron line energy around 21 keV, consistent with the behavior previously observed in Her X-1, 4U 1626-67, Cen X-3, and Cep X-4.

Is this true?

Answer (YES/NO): NO